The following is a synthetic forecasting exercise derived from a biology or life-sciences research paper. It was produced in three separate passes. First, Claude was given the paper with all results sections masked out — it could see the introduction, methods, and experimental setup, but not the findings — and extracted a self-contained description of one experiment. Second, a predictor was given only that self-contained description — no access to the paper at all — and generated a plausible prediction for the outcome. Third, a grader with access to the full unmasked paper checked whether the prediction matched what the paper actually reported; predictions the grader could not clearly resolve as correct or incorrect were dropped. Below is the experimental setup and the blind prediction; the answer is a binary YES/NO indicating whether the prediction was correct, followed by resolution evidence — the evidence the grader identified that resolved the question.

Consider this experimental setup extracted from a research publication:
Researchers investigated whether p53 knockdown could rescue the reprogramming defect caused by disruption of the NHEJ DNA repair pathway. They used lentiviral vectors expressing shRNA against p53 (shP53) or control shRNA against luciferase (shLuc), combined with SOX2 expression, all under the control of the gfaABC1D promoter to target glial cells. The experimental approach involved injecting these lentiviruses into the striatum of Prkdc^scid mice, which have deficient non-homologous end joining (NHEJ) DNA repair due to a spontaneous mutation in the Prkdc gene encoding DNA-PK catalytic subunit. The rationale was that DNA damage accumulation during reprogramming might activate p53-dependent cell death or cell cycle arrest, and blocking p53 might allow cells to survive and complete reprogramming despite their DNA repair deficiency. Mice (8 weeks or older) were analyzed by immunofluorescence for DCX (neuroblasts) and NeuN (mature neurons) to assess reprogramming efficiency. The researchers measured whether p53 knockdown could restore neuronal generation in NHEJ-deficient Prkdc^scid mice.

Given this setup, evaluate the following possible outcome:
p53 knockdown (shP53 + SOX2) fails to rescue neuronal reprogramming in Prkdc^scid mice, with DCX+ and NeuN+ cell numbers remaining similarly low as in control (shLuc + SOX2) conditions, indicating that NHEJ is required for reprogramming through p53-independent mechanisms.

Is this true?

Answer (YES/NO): NO